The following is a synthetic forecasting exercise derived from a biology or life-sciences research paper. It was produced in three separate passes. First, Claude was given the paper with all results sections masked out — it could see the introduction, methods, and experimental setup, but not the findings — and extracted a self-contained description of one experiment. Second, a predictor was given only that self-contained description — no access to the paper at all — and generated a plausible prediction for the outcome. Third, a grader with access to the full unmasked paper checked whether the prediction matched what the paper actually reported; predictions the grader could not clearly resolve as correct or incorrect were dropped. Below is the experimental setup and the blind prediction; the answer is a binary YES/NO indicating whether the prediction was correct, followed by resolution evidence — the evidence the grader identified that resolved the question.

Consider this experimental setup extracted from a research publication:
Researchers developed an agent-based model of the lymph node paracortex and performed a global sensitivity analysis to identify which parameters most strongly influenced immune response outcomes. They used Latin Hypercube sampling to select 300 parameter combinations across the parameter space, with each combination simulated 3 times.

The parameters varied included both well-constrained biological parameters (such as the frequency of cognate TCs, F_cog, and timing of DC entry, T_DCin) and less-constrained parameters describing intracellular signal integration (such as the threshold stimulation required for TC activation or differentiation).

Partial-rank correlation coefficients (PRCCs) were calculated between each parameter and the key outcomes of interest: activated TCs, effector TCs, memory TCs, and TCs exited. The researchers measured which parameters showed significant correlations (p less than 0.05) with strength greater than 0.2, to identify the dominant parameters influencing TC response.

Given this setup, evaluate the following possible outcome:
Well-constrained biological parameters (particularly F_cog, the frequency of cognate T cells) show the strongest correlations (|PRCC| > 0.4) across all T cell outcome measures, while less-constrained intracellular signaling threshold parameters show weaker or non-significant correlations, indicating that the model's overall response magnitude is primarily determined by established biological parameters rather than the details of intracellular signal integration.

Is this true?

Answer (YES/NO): YES